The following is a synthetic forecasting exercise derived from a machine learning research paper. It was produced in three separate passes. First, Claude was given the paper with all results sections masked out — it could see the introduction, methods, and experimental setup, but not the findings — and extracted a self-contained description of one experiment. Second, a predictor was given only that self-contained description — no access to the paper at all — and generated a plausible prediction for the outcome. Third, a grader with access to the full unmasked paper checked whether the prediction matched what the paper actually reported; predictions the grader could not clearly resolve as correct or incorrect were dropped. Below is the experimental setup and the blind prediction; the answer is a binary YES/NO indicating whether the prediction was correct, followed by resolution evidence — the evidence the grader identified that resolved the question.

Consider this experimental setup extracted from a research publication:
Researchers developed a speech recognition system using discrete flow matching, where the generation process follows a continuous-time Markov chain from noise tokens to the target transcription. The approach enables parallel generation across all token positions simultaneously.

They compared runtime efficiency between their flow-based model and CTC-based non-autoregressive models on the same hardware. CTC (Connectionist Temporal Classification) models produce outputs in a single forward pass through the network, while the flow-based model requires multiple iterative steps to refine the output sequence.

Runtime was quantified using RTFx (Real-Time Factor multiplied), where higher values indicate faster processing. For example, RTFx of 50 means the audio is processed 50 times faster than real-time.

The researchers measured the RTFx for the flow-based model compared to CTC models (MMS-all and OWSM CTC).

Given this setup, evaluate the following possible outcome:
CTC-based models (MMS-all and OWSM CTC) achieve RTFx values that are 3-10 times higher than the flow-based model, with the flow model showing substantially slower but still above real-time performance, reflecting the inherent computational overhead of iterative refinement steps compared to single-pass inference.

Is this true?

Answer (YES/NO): YES